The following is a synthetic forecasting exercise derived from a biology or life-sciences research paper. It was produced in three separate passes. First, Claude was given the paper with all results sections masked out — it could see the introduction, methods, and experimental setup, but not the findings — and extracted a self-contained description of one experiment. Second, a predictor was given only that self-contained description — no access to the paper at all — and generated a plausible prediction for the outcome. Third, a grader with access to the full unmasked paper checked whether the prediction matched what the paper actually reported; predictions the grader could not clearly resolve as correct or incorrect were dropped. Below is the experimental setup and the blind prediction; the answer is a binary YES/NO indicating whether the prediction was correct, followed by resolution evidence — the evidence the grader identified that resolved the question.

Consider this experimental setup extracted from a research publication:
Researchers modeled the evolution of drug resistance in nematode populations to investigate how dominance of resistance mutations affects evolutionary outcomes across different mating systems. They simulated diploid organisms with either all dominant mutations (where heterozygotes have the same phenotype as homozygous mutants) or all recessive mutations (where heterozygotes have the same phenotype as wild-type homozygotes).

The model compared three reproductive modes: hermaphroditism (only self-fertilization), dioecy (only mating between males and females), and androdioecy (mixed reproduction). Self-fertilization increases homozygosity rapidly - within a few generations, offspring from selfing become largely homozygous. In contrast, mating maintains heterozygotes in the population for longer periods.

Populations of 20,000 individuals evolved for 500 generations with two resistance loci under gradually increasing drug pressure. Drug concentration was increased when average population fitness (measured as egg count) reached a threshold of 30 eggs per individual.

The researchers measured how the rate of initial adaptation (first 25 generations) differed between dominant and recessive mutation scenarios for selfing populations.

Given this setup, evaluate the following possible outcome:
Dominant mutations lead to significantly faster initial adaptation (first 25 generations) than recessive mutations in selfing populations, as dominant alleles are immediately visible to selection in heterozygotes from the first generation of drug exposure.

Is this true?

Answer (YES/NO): NO